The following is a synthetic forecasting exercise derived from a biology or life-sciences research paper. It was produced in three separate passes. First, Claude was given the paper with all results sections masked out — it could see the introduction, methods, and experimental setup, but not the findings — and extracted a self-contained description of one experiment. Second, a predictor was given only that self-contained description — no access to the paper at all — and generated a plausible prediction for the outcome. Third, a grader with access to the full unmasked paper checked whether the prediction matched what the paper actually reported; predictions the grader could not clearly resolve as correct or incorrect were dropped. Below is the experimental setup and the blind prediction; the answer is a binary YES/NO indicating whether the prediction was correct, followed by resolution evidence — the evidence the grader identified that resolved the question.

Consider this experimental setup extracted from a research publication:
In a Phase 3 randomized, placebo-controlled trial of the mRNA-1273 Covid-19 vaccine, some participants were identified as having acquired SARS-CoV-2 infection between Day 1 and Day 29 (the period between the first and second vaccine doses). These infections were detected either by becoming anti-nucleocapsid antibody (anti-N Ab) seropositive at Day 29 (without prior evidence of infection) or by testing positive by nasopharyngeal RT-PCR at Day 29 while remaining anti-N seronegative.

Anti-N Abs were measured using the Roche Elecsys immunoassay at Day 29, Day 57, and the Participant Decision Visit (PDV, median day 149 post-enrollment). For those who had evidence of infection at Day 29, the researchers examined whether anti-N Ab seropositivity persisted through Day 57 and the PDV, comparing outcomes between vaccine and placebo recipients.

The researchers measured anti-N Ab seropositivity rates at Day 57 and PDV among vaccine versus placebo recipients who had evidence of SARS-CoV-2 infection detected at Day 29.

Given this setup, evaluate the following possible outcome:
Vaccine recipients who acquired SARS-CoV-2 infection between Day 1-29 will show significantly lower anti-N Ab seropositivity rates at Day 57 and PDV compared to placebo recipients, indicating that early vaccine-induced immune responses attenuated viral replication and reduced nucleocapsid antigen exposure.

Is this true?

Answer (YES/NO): NO